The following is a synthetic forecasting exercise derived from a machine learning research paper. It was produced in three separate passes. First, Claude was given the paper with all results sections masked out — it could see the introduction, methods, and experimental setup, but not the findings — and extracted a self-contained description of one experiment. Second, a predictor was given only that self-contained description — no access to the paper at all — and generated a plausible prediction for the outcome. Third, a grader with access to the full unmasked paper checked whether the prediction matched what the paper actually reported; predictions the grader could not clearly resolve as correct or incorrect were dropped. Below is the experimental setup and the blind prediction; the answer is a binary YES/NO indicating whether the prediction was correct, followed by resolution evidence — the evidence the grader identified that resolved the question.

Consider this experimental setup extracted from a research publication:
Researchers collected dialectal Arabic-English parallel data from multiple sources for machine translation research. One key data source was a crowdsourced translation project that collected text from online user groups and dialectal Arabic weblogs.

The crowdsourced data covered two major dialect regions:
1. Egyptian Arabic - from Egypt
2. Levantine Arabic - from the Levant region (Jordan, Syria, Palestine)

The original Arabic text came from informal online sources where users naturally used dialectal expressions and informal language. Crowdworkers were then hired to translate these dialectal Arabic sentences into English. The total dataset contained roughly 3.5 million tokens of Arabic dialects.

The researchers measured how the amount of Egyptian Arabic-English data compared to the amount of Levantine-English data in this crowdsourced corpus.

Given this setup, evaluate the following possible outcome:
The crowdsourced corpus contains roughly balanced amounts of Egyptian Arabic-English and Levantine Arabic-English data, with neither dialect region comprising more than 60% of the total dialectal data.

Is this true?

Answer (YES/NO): NO